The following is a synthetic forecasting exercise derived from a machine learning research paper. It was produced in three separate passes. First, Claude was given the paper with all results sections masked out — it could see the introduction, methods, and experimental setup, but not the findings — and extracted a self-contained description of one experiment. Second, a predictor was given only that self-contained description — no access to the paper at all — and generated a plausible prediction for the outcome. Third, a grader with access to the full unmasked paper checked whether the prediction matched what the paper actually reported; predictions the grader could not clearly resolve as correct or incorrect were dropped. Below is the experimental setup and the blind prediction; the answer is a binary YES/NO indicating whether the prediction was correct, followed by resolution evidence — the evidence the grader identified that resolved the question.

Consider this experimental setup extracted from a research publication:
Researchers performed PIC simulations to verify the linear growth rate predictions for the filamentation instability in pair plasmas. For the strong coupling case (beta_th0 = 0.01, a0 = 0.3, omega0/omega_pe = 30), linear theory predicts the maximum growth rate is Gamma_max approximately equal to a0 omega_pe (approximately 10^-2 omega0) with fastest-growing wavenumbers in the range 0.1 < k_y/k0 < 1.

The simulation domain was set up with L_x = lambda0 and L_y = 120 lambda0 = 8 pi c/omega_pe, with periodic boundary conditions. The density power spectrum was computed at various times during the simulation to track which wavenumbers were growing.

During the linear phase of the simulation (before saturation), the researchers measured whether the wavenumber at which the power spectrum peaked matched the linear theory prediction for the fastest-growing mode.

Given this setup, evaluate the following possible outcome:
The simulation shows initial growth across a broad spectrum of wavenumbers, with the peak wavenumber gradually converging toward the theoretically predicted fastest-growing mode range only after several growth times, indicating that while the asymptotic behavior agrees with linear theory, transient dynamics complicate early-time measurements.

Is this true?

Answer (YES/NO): NO